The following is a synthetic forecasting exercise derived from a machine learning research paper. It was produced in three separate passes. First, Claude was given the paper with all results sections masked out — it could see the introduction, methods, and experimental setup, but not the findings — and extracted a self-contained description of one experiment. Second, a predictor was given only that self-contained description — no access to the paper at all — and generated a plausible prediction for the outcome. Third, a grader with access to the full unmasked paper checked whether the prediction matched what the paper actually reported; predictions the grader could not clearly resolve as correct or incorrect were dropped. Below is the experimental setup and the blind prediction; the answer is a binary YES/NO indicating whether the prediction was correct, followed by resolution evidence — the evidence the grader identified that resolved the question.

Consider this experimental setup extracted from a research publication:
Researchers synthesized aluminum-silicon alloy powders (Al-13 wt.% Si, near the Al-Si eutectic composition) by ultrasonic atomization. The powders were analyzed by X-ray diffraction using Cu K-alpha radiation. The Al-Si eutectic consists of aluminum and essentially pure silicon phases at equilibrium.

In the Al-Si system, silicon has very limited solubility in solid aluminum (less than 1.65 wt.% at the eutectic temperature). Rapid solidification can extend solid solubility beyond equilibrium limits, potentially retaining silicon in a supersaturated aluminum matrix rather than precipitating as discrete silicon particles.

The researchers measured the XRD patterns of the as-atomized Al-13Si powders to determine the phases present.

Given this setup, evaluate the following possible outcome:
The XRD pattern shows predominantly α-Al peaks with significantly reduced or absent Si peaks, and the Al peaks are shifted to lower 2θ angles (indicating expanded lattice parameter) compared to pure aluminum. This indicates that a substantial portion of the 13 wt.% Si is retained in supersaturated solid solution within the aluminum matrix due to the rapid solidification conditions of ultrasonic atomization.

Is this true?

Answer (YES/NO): NO